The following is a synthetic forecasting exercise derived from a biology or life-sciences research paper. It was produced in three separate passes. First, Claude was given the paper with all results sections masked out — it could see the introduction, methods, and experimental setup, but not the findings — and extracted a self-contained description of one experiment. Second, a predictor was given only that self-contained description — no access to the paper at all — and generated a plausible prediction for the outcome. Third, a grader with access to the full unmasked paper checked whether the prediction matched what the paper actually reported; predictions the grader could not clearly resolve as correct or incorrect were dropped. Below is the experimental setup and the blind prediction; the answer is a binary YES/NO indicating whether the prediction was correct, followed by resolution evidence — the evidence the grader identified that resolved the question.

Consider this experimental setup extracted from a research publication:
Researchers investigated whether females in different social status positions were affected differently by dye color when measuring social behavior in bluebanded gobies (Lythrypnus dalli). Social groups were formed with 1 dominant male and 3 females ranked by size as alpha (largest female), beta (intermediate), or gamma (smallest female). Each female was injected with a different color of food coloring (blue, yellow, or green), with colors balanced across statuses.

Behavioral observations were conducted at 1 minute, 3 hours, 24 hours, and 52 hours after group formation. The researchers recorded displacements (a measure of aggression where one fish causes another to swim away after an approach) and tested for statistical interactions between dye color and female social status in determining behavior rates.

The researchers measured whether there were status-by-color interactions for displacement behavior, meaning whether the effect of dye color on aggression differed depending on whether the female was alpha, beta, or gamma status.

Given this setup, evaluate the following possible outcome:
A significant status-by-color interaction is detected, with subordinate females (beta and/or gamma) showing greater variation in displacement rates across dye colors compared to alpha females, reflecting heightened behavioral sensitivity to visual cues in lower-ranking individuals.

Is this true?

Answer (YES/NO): NO